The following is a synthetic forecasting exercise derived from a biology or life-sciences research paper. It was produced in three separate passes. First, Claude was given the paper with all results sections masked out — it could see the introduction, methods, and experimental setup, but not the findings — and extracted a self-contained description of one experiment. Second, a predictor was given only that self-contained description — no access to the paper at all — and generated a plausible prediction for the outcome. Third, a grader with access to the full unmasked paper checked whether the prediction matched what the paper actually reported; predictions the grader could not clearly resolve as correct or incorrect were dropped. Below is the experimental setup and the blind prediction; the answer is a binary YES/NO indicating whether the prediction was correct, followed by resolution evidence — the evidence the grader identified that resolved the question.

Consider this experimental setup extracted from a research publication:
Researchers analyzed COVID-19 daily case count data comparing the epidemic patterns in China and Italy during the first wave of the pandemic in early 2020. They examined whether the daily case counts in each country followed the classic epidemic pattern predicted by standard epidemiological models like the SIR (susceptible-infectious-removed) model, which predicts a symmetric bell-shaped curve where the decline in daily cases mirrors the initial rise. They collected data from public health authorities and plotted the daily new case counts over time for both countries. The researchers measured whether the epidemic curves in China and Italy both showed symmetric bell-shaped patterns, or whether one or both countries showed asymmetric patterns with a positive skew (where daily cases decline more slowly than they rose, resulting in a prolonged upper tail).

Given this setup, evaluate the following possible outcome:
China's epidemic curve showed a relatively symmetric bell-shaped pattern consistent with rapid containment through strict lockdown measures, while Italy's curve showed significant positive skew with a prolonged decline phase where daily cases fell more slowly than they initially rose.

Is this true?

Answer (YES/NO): YES